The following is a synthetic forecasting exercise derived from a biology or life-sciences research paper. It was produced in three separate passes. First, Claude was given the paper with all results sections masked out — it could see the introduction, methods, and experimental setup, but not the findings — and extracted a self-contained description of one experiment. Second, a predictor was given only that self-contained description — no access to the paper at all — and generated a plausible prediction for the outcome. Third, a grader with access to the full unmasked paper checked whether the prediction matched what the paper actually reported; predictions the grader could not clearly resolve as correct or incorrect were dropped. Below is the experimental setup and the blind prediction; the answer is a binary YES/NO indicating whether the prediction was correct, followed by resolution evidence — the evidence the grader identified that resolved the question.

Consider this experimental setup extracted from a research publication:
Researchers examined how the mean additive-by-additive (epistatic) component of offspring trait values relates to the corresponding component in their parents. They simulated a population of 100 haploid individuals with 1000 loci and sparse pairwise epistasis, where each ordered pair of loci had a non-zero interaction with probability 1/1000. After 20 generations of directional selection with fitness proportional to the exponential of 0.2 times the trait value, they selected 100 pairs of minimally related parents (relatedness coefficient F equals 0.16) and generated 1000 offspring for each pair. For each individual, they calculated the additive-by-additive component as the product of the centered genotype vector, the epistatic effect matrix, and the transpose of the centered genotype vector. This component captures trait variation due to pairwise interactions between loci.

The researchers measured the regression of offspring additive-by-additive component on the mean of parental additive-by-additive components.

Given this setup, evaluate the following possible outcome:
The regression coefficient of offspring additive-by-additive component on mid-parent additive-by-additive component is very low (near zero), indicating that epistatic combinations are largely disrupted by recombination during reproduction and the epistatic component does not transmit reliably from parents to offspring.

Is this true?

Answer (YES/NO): NO